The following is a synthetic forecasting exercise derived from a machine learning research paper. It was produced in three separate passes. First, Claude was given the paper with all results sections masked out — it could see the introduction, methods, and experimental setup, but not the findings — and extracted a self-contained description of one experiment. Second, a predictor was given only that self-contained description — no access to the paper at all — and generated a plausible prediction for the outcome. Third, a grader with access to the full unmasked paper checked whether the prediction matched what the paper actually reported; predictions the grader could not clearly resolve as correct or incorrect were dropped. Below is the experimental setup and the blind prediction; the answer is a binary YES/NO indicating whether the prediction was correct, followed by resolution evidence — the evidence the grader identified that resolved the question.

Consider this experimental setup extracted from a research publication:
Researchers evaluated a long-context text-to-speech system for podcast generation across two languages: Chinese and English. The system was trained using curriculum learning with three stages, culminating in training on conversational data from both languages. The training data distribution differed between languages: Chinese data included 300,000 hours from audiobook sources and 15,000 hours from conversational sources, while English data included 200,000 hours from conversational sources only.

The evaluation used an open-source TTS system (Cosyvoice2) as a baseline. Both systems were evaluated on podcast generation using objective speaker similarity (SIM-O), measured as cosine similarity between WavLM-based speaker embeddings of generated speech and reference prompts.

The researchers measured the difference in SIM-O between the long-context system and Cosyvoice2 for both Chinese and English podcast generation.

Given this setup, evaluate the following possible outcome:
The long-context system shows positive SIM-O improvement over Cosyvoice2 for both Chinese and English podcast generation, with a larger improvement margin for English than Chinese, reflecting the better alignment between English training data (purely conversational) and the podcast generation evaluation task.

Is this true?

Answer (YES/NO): NO